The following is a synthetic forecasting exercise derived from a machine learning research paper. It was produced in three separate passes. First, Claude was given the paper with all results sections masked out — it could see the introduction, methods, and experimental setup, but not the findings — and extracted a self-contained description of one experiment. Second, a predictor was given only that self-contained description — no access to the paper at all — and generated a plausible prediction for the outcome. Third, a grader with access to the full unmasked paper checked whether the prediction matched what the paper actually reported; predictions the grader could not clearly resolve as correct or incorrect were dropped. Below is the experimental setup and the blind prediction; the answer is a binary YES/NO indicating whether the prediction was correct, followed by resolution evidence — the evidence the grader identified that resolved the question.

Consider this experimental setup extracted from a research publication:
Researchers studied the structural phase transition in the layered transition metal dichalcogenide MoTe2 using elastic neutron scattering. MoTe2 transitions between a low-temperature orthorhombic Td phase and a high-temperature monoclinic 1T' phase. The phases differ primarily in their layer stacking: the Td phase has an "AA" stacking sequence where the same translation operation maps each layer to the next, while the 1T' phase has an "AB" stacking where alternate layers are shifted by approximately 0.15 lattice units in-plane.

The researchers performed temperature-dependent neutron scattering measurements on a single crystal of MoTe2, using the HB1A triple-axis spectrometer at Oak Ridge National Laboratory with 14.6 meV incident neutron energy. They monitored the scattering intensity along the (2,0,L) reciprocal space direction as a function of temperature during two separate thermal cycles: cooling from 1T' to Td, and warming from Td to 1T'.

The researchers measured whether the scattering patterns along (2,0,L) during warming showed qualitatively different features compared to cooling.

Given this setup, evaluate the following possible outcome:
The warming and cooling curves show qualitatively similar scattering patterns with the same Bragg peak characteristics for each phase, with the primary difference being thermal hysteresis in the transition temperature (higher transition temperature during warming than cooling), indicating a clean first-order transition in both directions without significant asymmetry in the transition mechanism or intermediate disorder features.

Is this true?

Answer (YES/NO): NO